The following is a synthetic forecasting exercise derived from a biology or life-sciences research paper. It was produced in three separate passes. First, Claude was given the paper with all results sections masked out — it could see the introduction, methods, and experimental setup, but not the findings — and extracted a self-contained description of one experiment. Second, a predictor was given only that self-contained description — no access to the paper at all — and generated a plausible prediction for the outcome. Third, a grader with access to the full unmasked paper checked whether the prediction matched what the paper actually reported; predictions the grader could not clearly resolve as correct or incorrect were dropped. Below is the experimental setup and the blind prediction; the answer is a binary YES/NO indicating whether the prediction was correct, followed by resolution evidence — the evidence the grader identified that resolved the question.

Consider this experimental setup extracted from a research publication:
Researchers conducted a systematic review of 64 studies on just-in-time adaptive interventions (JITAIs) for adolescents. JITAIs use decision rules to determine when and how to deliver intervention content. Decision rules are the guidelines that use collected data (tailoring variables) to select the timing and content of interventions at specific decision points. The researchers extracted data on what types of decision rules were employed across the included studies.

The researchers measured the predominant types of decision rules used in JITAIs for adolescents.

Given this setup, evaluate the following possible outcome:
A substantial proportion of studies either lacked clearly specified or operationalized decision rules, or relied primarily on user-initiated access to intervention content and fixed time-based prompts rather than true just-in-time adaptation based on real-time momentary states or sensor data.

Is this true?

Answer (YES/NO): NO